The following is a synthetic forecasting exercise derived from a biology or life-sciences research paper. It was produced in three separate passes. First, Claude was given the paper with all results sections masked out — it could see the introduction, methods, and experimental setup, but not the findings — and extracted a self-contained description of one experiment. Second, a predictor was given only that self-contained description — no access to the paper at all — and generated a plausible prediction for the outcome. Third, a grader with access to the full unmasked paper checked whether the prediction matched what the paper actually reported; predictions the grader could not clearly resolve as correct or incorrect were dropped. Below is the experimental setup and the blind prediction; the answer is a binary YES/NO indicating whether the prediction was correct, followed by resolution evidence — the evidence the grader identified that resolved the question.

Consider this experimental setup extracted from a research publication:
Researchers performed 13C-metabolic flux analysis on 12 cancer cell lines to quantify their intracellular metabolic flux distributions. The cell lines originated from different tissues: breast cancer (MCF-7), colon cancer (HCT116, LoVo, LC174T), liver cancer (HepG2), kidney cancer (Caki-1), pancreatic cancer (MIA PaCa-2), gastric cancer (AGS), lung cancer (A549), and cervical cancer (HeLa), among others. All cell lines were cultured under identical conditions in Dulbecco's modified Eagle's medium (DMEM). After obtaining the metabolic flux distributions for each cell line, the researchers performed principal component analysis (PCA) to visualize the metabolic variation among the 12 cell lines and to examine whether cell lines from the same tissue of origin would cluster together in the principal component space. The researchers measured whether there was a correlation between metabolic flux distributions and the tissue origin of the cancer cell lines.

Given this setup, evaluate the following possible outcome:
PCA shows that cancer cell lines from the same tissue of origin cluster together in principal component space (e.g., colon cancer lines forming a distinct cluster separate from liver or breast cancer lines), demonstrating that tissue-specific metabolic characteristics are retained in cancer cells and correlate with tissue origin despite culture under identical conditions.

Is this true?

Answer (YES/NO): NO